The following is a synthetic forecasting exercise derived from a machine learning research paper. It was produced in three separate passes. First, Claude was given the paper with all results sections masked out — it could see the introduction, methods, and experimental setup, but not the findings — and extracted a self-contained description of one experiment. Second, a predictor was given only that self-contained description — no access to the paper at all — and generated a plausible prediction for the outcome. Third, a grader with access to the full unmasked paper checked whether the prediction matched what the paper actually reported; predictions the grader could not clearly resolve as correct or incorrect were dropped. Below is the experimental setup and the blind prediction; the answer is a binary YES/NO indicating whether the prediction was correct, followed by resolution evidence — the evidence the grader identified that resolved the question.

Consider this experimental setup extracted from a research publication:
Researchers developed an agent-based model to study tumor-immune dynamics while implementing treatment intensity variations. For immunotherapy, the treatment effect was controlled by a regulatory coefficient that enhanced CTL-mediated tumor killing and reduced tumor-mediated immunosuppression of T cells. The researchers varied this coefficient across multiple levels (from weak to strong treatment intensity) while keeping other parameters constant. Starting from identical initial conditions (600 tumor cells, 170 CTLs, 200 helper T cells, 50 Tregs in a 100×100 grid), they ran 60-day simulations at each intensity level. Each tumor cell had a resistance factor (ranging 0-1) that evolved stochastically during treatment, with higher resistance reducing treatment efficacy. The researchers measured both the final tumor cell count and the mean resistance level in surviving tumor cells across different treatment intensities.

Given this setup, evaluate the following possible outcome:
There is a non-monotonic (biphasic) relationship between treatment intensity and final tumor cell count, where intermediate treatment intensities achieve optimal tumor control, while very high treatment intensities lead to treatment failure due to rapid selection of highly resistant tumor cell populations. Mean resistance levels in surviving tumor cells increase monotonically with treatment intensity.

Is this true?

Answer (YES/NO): NO